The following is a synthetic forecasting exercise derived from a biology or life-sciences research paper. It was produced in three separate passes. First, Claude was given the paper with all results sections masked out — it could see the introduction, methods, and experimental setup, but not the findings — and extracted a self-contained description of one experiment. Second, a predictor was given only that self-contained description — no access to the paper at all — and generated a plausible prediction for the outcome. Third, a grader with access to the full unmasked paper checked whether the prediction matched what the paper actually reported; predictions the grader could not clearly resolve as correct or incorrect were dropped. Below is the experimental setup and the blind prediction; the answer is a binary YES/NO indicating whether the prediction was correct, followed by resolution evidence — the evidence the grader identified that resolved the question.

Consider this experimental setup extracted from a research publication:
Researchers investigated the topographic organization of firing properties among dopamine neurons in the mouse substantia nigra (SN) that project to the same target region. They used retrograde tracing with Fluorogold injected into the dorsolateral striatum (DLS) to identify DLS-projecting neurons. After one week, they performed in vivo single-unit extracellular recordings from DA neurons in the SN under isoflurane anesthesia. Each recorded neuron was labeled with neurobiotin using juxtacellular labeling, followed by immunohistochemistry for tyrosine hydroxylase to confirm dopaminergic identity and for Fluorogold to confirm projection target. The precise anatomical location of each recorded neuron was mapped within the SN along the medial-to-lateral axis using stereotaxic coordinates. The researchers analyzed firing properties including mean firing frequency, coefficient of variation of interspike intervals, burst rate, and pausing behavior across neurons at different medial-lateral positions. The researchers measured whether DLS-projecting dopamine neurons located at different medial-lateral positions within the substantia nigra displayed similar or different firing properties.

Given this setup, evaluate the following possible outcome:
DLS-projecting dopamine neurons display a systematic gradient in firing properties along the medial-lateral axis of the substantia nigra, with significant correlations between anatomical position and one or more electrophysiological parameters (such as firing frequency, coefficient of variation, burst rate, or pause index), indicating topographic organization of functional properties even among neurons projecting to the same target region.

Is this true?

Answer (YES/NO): YES